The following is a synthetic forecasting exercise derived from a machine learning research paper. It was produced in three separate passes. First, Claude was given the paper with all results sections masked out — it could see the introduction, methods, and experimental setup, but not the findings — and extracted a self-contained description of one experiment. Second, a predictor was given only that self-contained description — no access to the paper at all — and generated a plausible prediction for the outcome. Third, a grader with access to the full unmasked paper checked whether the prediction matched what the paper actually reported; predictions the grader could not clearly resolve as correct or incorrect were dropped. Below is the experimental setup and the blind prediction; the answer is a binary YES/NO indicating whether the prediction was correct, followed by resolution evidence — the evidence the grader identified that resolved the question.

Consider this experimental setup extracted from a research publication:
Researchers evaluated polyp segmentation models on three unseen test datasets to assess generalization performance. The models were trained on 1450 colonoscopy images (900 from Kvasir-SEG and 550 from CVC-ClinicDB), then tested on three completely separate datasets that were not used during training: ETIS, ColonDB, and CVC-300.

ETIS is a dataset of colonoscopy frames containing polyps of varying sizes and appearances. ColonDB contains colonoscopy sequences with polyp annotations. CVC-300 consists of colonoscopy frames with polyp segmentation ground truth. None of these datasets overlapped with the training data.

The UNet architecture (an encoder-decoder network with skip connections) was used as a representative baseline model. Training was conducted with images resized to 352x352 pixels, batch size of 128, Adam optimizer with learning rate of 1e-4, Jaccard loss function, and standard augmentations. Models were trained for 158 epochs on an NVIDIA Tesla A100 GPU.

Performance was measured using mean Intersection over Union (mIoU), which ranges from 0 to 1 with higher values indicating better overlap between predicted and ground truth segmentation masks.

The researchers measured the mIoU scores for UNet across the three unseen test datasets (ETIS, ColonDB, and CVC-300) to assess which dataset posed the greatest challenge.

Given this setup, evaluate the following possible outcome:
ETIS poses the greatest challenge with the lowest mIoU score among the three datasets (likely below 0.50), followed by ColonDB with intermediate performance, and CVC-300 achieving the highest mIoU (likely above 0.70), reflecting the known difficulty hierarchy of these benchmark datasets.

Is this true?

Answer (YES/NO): NO